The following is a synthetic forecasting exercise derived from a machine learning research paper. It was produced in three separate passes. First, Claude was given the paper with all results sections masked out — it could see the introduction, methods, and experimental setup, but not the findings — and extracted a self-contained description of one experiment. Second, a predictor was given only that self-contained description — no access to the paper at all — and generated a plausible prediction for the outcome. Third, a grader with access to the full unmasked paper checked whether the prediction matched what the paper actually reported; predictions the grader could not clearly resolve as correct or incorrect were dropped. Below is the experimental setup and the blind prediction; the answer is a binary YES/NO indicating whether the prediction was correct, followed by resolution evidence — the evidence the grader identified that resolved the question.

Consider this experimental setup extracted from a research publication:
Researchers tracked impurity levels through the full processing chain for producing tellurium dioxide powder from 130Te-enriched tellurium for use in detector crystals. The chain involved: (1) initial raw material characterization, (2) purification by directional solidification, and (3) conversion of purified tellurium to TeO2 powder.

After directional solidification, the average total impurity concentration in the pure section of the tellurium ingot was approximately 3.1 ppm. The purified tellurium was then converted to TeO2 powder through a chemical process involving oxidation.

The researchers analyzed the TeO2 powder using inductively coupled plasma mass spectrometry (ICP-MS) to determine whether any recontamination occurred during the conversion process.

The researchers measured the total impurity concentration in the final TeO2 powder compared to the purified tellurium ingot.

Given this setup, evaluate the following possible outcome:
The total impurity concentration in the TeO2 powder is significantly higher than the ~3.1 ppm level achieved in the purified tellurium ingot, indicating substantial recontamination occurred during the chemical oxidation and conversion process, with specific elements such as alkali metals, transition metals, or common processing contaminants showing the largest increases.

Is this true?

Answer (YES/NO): NO